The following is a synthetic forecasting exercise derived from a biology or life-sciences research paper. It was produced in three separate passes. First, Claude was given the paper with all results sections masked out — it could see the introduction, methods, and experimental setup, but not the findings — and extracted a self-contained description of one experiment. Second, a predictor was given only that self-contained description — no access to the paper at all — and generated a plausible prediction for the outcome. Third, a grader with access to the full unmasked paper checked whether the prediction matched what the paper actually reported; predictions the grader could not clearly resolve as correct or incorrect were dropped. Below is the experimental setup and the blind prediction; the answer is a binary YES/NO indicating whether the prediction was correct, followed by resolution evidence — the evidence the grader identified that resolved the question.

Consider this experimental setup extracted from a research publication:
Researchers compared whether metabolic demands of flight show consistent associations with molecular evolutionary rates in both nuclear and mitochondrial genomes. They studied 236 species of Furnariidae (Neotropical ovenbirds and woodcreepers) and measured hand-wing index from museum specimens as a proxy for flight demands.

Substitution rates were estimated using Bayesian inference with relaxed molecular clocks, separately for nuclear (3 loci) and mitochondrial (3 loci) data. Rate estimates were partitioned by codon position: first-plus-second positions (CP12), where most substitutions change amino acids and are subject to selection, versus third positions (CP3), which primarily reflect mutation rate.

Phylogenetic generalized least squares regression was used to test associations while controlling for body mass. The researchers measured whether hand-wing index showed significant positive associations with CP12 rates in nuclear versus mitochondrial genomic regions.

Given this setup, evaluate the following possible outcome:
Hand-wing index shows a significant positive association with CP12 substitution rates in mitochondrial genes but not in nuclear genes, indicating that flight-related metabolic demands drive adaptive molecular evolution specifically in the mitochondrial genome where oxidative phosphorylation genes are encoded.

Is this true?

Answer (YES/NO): NO